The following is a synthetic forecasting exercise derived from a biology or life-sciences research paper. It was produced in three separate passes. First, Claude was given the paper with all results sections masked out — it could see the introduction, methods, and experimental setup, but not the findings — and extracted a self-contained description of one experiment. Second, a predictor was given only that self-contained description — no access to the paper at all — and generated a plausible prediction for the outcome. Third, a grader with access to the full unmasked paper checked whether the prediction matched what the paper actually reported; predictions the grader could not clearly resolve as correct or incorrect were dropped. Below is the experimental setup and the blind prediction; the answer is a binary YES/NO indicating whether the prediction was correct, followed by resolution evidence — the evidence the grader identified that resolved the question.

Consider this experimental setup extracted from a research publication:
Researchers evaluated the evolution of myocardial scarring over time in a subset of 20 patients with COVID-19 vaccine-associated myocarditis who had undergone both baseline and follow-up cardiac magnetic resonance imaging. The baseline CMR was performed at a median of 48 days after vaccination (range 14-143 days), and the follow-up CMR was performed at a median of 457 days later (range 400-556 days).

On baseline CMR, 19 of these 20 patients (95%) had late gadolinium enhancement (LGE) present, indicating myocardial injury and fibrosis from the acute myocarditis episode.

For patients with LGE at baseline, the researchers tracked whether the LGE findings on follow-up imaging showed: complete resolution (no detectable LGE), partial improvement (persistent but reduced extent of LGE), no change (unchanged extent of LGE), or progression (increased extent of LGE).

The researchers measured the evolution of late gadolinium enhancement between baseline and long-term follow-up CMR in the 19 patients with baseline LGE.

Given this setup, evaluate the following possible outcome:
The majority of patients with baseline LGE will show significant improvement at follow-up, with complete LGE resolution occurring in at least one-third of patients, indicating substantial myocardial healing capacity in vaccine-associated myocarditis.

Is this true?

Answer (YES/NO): YES